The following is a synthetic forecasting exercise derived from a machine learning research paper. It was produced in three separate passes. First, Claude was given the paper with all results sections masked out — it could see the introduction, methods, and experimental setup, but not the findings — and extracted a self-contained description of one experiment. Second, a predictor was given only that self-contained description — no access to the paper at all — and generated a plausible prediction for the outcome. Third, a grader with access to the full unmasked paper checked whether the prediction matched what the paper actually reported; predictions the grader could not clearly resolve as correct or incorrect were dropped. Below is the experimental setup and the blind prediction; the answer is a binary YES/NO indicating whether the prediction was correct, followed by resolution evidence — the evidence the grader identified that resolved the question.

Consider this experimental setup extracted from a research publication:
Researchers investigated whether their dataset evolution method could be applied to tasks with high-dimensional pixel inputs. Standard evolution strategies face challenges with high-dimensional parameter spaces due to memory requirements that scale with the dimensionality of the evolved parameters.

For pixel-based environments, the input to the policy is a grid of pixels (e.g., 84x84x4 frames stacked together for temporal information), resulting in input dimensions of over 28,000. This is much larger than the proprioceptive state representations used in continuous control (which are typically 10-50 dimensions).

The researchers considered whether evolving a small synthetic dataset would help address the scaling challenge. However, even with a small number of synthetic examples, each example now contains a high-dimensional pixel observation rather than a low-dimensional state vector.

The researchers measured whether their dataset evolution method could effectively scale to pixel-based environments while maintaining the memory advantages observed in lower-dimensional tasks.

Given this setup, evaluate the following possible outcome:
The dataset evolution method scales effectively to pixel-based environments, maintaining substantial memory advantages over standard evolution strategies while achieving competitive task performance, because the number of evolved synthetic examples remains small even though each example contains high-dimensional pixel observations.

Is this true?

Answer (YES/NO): NO